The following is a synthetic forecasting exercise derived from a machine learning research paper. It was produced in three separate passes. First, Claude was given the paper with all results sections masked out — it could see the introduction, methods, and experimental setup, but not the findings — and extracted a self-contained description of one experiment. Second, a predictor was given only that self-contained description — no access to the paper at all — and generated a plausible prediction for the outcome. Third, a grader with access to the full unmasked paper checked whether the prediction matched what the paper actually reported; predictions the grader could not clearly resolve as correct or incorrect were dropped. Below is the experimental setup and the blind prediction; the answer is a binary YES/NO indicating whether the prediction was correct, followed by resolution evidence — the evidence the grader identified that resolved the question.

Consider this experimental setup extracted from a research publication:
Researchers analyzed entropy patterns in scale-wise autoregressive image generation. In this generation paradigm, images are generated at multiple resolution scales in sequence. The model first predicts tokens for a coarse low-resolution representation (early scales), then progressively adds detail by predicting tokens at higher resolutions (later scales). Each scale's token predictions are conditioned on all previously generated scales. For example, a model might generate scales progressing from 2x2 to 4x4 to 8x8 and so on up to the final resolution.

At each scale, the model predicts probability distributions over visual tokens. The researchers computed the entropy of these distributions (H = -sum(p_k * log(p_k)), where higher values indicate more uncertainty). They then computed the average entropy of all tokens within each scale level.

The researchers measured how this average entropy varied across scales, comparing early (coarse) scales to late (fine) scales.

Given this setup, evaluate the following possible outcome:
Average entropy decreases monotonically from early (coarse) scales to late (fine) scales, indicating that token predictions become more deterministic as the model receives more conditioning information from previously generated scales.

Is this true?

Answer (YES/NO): NO